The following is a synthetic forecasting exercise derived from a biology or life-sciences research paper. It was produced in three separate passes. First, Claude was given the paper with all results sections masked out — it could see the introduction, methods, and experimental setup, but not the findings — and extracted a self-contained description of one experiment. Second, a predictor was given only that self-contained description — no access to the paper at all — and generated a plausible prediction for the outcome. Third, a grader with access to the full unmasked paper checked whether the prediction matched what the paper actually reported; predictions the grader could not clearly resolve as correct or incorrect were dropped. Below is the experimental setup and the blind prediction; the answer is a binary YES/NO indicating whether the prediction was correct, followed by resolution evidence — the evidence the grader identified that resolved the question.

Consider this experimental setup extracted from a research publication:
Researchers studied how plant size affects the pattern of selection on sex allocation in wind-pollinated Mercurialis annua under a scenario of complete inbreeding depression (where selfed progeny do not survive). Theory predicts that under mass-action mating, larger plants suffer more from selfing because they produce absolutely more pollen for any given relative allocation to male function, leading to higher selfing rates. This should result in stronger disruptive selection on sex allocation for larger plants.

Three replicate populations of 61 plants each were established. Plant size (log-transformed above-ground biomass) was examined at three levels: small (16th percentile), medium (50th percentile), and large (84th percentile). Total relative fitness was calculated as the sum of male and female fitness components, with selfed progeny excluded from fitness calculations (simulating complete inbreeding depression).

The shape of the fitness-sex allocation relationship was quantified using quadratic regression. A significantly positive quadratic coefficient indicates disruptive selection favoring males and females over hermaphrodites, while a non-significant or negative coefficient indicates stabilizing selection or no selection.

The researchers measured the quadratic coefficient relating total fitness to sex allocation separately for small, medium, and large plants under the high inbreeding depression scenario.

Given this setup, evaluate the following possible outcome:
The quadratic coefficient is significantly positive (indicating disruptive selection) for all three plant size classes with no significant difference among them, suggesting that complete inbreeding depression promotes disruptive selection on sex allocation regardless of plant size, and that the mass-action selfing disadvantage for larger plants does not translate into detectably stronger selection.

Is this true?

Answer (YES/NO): NO